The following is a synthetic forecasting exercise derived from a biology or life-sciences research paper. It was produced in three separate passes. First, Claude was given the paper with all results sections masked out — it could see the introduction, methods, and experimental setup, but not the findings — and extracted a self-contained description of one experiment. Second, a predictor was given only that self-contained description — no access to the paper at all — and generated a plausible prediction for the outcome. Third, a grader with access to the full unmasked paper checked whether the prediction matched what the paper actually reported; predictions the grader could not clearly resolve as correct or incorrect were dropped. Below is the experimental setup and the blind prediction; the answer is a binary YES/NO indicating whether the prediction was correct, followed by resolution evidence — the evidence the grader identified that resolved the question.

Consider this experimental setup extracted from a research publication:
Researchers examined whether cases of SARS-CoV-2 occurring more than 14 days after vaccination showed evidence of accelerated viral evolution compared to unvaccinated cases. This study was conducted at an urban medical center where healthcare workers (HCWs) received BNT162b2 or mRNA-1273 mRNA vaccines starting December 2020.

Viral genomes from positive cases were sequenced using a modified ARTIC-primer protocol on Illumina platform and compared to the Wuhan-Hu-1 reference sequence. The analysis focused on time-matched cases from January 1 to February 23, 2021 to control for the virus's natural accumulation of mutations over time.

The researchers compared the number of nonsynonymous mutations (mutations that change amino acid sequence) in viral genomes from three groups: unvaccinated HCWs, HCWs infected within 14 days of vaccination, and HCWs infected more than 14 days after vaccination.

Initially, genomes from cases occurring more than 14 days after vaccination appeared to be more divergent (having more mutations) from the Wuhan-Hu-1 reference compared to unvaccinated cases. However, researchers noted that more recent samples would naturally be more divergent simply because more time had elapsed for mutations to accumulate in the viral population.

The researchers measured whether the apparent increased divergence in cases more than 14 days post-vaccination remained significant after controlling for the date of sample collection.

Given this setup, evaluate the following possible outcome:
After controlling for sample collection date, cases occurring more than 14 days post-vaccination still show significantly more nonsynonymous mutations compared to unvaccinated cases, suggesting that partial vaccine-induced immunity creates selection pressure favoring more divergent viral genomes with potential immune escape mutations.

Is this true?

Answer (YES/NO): NO